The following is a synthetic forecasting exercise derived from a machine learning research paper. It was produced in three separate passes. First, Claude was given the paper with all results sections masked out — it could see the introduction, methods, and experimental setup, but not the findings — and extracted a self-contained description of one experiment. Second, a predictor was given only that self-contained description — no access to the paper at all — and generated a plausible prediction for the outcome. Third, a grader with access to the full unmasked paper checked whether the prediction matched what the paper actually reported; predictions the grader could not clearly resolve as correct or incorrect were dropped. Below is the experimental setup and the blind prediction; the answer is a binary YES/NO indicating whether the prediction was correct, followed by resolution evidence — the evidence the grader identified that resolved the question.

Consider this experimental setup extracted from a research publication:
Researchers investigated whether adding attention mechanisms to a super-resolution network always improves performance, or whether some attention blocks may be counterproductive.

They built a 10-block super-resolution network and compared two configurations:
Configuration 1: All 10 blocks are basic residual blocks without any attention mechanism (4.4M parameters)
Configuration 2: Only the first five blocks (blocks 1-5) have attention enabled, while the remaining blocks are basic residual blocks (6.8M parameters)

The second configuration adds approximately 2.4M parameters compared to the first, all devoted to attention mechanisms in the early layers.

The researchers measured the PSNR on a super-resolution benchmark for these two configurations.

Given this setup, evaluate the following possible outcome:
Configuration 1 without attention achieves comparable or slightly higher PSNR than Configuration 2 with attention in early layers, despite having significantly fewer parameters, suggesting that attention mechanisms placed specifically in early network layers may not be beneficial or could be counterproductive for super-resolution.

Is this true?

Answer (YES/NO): YES